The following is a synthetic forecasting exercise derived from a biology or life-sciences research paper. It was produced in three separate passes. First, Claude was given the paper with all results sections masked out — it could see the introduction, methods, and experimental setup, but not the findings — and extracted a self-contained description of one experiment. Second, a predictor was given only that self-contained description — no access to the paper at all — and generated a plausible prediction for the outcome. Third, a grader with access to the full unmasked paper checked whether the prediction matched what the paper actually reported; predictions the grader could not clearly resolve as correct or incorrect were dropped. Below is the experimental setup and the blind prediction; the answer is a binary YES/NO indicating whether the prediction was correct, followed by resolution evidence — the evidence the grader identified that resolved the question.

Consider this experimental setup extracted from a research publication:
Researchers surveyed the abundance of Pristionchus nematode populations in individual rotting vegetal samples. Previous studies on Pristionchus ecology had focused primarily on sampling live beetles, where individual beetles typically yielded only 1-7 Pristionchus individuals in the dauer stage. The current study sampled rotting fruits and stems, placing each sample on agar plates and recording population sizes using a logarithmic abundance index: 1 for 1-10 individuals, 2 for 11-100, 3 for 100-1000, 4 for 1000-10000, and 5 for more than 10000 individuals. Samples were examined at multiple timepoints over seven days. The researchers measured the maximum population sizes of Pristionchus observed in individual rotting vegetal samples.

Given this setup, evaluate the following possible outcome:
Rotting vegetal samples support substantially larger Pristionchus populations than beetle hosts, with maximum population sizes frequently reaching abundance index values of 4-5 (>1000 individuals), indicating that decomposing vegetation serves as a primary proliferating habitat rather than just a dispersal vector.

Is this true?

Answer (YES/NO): NO